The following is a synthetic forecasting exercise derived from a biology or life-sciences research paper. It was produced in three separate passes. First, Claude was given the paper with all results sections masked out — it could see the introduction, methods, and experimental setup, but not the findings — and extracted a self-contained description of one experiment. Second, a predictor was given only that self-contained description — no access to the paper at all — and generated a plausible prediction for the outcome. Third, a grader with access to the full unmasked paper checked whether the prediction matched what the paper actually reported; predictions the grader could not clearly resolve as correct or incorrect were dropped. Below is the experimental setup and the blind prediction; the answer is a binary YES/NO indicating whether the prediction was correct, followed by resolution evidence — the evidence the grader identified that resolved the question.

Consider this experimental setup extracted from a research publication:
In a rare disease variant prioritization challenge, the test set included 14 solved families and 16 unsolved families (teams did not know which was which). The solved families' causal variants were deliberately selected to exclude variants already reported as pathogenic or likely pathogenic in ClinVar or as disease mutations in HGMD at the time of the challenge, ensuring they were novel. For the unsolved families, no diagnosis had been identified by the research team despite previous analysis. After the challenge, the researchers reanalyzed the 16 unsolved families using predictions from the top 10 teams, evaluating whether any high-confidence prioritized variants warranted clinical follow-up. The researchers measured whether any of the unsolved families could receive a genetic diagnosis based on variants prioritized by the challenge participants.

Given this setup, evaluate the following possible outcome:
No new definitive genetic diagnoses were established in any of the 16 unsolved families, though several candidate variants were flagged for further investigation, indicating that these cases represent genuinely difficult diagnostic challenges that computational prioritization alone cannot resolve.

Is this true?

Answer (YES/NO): NO